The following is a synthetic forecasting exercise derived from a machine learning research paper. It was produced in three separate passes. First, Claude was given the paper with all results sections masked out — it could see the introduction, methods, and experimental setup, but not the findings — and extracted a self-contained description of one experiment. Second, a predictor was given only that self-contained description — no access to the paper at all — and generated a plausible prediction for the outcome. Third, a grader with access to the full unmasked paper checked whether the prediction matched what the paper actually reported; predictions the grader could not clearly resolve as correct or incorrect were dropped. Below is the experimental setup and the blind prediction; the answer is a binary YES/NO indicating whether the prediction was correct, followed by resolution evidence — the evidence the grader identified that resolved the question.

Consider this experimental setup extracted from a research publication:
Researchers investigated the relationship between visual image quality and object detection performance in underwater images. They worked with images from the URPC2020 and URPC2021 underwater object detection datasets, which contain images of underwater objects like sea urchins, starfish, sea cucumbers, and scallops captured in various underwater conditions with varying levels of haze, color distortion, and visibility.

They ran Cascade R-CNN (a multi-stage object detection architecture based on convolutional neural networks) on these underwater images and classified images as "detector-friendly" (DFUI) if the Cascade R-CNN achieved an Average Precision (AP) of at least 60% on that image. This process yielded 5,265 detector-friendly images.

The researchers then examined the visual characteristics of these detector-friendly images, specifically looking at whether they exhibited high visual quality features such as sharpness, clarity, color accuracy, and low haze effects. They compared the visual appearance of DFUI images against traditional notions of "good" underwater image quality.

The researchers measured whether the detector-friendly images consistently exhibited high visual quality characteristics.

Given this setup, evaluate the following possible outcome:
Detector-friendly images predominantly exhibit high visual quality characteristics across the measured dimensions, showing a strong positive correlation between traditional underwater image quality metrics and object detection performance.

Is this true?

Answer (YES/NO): NO